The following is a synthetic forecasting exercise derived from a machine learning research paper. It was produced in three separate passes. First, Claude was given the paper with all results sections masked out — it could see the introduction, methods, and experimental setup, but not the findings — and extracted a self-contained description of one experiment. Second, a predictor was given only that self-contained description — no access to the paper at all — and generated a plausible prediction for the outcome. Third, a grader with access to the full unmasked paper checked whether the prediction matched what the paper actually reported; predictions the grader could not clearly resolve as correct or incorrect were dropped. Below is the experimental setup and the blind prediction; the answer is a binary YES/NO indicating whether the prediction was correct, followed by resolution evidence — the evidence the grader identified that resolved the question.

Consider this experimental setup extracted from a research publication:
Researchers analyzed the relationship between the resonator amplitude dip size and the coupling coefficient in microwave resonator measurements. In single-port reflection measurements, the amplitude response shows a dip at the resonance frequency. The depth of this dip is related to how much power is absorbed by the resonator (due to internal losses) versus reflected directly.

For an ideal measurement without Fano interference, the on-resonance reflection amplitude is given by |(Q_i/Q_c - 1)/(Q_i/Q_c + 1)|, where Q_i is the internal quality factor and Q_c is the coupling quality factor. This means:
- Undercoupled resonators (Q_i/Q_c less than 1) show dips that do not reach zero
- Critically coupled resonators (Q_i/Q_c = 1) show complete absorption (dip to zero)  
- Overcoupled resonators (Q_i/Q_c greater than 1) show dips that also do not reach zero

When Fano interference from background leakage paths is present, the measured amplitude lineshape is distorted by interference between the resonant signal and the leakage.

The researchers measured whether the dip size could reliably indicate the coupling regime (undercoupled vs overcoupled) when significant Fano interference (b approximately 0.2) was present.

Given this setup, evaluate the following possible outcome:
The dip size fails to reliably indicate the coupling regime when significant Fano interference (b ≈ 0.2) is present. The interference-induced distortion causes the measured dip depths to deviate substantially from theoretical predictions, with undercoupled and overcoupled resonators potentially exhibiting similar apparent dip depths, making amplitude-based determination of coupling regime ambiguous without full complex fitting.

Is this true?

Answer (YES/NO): YES